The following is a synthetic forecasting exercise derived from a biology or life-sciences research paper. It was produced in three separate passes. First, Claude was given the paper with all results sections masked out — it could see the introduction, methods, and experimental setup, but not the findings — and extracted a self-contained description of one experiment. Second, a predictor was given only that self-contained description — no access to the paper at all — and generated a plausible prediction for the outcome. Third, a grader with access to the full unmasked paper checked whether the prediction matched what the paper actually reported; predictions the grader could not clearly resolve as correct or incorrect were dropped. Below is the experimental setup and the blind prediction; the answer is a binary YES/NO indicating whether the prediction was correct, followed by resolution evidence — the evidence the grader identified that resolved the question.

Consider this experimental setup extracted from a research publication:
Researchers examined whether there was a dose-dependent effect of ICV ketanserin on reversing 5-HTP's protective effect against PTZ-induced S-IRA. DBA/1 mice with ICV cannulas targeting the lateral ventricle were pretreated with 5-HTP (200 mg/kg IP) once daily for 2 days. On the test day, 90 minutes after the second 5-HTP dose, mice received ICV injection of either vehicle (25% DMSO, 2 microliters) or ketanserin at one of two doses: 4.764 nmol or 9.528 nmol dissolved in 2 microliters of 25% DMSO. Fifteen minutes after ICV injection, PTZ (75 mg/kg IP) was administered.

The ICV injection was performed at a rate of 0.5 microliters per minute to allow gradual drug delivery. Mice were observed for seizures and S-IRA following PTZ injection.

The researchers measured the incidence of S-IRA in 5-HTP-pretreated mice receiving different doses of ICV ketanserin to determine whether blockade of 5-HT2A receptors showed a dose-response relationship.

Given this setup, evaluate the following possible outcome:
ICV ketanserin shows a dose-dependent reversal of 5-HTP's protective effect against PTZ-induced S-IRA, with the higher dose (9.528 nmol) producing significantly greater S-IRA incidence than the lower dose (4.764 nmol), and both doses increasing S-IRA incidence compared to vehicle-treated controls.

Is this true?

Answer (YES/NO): NO